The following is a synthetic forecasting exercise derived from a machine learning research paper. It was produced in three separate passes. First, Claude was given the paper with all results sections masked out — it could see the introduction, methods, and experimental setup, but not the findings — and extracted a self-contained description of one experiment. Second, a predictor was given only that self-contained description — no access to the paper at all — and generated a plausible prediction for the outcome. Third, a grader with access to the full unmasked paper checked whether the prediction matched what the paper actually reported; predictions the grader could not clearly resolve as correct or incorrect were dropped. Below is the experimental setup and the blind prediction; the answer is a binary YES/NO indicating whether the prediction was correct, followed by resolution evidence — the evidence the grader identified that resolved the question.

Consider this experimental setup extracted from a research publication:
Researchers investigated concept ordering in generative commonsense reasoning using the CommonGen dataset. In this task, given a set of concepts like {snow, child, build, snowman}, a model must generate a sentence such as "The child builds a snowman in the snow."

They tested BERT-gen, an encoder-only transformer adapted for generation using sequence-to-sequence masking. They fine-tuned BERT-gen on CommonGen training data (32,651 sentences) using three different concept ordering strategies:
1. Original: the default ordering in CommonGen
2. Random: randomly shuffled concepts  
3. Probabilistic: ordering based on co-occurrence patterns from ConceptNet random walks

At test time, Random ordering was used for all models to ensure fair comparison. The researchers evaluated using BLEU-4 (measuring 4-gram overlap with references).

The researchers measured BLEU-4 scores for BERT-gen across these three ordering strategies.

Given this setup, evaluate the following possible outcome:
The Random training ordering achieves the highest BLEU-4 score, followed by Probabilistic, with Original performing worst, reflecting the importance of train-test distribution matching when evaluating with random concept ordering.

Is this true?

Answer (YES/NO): NO